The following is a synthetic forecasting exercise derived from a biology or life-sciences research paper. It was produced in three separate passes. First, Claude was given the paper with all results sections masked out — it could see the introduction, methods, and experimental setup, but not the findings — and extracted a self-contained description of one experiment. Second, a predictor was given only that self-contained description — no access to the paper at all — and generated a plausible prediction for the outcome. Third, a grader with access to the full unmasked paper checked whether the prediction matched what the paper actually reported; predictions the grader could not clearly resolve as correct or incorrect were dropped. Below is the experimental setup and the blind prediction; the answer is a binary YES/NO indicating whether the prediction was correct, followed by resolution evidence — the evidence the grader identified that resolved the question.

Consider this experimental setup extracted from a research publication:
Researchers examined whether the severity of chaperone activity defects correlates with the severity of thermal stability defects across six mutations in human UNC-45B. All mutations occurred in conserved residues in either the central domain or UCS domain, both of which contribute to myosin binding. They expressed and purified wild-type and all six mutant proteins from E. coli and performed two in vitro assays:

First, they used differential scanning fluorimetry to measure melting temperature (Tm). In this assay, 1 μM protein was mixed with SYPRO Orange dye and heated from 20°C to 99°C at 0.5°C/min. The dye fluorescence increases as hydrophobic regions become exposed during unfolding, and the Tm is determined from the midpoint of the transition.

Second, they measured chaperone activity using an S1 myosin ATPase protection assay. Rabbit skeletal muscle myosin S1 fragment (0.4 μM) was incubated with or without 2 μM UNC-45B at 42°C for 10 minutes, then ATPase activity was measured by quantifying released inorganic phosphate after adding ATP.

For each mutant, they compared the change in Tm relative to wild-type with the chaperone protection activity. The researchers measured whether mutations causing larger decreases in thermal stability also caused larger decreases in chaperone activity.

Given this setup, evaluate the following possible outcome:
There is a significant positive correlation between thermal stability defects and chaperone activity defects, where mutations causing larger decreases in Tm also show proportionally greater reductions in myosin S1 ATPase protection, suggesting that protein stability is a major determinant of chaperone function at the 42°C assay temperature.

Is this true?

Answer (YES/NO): NO